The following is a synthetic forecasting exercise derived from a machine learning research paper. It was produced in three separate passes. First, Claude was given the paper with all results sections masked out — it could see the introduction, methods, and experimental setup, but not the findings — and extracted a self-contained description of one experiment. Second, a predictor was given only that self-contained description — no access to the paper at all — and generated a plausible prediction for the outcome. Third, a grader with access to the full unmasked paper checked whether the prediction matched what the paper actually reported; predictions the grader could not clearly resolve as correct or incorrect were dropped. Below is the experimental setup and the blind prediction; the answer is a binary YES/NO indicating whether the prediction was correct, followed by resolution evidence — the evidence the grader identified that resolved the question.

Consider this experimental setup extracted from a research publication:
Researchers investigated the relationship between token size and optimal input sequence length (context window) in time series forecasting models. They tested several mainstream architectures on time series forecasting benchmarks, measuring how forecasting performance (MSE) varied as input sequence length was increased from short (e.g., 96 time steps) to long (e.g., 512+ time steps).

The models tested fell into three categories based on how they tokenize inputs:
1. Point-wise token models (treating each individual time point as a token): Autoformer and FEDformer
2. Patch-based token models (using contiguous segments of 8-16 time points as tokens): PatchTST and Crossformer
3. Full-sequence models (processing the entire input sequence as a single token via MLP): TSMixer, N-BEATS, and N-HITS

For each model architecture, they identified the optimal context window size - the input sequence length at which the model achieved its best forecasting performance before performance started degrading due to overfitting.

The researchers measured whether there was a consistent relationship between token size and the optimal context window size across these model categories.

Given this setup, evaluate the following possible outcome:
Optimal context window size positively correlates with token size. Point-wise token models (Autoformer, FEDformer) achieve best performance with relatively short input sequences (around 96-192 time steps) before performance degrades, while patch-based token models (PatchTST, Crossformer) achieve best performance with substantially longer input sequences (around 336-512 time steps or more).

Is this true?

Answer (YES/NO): YES